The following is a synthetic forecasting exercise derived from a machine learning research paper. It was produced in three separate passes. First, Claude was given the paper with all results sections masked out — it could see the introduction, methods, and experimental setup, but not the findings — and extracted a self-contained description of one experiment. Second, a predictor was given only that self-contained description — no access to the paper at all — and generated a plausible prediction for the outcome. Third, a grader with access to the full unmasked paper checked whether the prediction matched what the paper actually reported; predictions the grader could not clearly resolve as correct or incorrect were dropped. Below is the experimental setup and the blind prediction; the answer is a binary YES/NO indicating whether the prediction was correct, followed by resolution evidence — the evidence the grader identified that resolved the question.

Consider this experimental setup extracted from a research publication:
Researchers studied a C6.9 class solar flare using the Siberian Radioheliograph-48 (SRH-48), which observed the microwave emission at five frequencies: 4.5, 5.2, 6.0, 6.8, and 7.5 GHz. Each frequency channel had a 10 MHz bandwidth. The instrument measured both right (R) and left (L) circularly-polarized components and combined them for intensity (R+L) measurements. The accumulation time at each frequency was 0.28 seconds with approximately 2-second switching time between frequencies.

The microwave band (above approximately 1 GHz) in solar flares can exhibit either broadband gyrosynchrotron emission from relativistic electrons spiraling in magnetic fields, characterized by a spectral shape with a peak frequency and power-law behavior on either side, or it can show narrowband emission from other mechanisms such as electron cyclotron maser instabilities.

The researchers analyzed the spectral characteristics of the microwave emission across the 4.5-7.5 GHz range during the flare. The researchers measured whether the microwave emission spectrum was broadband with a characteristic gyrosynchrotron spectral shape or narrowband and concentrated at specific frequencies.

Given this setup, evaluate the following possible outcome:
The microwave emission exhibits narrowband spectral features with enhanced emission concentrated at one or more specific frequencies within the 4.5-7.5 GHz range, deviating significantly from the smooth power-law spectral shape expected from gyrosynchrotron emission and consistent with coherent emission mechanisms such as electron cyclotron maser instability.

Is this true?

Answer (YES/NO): NO